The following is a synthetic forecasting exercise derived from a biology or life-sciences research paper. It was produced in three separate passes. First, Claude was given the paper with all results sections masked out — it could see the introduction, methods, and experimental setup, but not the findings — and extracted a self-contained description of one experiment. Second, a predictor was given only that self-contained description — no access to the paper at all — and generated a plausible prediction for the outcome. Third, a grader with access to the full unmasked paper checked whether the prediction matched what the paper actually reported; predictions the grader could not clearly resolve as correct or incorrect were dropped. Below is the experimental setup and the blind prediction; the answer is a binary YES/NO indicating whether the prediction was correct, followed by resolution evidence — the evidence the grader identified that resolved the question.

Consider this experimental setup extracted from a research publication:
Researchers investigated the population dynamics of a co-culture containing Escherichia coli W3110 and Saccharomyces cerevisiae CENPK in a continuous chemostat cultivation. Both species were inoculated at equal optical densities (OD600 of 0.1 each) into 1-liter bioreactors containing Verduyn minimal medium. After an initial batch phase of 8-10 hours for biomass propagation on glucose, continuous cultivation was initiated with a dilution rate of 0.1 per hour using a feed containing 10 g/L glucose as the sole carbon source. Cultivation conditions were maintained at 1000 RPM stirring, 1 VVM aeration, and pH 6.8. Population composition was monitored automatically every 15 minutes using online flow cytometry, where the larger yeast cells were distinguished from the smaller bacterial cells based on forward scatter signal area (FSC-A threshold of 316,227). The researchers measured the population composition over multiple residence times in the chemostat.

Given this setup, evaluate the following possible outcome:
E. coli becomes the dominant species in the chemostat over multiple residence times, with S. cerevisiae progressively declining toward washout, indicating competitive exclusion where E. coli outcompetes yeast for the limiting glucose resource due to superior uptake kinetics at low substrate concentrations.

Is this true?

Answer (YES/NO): YES